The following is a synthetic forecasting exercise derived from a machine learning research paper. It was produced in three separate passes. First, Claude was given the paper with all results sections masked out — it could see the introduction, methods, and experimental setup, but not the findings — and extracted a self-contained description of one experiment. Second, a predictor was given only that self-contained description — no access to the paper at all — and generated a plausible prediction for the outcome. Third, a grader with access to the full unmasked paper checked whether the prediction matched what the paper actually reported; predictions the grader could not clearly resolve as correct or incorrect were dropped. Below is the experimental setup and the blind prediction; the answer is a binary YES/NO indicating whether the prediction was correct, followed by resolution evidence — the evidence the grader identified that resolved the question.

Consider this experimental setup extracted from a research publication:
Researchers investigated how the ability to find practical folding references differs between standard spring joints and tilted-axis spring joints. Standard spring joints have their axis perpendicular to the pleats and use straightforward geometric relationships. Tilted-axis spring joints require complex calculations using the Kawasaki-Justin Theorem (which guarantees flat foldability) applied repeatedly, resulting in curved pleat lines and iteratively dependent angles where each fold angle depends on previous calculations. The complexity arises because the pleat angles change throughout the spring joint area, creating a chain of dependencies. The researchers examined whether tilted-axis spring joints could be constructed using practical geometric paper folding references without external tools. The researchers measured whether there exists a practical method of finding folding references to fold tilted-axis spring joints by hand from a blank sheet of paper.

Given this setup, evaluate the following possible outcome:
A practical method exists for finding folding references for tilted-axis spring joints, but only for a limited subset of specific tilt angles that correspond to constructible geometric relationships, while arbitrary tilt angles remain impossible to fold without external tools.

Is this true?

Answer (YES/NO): NO